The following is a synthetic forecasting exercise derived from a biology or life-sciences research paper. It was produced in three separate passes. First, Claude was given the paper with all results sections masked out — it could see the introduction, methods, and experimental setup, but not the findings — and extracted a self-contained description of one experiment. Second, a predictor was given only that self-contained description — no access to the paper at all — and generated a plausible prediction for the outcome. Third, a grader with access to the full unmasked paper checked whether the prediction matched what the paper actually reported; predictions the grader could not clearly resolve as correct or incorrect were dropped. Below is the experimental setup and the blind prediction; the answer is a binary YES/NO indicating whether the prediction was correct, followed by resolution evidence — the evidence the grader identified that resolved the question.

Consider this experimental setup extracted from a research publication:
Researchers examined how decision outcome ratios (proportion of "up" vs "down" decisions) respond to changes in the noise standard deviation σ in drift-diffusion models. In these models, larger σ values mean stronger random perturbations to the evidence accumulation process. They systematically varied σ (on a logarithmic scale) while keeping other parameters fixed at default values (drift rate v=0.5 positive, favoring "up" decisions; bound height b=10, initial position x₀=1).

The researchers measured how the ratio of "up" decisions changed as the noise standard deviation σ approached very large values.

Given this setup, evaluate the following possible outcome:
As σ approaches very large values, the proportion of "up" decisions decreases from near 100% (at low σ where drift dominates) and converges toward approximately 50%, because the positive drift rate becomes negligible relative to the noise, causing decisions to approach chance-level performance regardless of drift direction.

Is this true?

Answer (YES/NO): YES